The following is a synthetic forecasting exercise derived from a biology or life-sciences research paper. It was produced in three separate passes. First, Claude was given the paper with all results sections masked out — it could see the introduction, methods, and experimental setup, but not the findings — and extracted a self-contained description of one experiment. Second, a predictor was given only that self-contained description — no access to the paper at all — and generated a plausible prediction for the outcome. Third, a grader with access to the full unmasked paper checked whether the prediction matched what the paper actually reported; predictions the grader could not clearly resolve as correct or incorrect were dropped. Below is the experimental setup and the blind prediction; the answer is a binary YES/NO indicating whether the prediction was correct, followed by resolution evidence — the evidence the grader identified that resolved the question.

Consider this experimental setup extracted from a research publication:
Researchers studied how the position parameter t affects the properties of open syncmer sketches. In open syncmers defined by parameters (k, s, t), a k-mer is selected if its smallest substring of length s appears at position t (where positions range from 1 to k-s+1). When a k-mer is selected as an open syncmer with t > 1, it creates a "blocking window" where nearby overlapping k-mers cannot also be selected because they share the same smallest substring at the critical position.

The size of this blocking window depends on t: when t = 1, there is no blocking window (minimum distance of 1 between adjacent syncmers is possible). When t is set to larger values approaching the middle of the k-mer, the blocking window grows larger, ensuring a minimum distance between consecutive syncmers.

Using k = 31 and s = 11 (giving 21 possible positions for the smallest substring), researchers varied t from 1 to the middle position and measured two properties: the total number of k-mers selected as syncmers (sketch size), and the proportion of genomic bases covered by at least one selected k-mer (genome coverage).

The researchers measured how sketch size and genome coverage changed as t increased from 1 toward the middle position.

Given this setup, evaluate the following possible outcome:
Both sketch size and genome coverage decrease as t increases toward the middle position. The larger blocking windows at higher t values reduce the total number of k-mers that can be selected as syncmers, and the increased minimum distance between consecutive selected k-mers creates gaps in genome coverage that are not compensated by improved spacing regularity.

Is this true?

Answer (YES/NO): NO